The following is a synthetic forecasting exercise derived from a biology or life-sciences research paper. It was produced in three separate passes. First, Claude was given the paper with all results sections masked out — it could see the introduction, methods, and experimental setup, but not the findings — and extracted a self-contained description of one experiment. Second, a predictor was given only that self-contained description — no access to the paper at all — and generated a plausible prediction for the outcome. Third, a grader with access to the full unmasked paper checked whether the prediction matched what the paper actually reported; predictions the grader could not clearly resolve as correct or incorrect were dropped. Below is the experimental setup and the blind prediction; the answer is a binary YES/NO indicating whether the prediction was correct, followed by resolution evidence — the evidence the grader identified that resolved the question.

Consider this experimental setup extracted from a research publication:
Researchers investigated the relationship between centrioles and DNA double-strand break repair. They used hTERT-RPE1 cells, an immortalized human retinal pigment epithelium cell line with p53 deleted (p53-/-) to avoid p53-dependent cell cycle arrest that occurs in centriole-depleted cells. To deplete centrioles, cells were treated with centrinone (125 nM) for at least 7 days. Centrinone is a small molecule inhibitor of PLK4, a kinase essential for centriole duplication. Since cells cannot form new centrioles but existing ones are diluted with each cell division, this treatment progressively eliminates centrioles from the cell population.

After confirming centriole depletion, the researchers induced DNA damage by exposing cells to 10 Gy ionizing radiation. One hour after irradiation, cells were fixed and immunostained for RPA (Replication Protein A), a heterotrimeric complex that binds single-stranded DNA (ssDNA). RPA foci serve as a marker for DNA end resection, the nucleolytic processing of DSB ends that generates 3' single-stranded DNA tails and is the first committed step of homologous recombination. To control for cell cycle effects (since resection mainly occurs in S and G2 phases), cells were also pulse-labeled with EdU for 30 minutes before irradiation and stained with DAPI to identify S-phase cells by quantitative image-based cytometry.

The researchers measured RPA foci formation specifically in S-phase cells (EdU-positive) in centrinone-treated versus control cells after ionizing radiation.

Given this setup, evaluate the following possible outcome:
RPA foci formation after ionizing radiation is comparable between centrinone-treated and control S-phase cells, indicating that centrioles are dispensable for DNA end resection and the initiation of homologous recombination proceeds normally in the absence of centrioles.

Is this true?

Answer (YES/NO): NO